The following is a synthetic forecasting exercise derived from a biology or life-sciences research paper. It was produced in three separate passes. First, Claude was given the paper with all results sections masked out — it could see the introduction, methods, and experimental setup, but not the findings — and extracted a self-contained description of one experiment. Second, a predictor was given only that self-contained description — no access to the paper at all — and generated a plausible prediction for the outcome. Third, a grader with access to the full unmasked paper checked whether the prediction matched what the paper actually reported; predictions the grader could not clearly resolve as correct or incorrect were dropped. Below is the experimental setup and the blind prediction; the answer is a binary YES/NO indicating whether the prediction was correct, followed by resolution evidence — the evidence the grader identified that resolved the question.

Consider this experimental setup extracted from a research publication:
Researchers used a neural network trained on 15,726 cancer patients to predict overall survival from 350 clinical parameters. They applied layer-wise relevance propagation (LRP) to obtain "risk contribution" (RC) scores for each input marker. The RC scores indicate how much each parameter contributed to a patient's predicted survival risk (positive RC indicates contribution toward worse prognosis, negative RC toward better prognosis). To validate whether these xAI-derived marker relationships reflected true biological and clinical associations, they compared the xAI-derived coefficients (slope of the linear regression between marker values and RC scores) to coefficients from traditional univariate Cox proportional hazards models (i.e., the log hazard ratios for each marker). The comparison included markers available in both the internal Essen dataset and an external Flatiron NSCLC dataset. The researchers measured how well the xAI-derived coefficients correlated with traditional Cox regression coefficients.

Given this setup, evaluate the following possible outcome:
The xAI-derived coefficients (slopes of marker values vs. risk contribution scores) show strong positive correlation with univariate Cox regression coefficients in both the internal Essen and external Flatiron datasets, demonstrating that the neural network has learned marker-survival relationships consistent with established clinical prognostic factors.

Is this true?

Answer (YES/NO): YES